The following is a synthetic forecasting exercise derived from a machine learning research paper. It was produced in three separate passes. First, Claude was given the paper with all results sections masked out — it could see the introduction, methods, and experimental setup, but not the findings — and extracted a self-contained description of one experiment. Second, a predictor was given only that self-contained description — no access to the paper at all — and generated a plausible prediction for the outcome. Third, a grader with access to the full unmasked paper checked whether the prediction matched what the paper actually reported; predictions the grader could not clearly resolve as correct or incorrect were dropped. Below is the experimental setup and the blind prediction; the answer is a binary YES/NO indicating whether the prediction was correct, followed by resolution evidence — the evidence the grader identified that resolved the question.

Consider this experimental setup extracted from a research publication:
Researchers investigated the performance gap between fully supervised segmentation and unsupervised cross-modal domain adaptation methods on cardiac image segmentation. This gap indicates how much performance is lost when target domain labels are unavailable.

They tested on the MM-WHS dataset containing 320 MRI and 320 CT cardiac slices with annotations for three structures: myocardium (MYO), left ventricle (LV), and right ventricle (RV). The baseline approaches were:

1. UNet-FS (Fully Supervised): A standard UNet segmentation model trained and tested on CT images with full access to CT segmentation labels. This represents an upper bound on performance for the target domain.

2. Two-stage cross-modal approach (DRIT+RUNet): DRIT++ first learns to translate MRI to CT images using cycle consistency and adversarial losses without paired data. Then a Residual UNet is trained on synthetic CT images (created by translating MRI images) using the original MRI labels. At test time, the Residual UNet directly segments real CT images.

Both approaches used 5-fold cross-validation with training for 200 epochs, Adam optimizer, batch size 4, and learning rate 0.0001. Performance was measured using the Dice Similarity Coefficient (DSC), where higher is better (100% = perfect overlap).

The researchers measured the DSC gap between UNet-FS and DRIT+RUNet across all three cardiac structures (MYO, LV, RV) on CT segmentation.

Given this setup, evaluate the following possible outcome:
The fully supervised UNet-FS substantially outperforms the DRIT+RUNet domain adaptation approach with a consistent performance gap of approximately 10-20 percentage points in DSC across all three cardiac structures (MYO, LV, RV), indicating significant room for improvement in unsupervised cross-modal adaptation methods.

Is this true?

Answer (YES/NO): NO